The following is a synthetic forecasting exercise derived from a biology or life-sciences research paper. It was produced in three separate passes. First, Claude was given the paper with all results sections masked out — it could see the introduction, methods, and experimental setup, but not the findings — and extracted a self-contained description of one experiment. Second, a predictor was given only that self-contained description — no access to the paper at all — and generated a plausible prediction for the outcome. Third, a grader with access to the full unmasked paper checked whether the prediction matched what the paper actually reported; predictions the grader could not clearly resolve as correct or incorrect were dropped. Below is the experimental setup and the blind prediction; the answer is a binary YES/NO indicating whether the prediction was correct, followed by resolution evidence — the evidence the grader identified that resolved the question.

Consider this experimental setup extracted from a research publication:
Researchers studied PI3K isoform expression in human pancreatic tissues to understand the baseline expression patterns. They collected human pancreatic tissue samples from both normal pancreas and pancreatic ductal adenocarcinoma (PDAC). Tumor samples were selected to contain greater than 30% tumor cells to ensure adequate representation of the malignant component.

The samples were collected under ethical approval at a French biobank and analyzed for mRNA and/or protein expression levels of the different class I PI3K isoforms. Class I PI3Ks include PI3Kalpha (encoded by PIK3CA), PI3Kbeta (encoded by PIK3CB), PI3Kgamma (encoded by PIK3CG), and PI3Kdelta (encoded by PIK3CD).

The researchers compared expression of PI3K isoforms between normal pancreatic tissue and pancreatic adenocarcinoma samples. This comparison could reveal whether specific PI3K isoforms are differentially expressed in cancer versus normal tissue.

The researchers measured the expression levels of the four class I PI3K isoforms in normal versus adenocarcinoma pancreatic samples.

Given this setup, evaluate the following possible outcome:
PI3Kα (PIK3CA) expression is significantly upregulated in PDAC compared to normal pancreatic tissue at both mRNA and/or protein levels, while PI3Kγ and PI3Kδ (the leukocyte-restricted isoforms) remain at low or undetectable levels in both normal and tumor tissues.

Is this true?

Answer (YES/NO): NO